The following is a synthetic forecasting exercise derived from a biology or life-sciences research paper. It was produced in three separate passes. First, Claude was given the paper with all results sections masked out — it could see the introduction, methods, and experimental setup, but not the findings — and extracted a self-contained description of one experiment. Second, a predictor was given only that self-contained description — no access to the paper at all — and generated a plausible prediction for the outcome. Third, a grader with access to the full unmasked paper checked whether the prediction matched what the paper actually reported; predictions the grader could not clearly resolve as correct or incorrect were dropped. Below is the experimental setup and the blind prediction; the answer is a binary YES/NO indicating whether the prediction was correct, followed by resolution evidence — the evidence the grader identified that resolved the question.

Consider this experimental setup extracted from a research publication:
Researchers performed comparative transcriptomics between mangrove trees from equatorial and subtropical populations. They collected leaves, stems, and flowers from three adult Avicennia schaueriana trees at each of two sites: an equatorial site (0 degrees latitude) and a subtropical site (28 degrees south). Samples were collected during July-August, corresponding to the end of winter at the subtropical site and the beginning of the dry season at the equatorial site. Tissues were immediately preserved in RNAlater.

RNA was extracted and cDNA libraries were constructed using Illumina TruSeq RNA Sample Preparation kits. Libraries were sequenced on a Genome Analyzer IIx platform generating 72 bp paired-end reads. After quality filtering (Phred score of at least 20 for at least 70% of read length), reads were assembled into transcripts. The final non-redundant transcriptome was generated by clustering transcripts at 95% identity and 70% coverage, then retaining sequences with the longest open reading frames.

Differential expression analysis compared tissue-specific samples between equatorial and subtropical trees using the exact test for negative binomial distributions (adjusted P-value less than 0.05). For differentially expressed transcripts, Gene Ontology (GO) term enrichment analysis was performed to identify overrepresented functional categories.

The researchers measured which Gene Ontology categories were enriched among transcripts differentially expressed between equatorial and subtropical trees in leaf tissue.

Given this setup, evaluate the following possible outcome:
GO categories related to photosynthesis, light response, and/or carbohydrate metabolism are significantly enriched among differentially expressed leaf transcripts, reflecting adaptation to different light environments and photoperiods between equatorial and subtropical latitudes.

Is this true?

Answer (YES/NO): YES